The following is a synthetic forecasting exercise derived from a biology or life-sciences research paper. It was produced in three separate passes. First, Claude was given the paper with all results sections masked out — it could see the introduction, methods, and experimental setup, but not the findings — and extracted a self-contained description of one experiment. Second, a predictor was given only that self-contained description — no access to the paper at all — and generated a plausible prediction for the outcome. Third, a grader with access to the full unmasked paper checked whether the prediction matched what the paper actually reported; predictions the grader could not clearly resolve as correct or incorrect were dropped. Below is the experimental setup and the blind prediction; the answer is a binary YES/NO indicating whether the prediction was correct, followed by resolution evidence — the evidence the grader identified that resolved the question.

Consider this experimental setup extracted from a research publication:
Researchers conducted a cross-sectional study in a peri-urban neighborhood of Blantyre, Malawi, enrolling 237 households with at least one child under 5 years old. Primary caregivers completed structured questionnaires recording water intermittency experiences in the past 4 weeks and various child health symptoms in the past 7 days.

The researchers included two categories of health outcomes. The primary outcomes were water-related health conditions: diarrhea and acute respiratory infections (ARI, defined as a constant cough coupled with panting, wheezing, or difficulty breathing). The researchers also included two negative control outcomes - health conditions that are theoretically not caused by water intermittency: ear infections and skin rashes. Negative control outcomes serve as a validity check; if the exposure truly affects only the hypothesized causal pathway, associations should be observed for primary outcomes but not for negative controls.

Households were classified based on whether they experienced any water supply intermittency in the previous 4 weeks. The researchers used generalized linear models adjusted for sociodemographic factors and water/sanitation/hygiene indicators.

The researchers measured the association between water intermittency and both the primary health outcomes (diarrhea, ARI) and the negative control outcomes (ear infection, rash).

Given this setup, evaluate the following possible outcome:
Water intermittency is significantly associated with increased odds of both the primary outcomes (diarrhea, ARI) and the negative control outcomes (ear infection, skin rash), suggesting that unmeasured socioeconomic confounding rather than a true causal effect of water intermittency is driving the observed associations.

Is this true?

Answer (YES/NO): NO